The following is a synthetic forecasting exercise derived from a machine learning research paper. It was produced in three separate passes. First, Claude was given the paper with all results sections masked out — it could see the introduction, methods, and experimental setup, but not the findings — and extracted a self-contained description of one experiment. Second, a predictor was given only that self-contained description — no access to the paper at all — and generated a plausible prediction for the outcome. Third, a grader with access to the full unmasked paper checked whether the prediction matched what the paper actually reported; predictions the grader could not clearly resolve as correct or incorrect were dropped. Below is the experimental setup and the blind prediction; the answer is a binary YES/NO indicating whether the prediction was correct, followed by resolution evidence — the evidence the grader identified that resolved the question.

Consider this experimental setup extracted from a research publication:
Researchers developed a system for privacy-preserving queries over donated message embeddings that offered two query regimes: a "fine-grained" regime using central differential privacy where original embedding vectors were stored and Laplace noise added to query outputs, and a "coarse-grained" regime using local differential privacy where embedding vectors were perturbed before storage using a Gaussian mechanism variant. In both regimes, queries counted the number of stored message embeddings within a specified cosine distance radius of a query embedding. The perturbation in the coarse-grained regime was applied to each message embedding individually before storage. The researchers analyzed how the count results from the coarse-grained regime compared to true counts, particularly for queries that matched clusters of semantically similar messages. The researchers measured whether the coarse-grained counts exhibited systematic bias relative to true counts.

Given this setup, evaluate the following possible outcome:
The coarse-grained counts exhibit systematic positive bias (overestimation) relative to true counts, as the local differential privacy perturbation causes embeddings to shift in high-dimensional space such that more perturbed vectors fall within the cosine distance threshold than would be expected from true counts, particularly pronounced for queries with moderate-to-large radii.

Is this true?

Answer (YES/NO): NO